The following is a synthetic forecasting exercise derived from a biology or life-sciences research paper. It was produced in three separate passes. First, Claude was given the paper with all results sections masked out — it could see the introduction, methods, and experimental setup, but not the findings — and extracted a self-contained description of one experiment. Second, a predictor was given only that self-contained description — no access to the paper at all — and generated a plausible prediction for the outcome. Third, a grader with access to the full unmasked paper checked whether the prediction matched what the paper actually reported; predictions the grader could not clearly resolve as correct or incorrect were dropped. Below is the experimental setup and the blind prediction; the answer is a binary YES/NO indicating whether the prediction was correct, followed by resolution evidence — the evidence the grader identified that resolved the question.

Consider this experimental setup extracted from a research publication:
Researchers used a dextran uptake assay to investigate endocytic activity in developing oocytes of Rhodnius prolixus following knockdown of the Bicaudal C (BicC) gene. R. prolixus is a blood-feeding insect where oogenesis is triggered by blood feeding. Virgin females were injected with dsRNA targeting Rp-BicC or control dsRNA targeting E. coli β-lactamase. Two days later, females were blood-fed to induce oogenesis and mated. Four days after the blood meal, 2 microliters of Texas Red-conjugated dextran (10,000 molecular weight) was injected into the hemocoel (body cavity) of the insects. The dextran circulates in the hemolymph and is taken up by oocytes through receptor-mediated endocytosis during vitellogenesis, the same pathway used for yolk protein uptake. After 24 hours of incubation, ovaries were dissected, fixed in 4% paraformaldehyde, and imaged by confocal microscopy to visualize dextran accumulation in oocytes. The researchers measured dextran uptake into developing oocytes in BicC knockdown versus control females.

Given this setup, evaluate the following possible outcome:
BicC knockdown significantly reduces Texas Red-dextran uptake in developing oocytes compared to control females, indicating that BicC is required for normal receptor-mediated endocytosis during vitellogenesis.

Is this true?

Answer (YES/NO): YES